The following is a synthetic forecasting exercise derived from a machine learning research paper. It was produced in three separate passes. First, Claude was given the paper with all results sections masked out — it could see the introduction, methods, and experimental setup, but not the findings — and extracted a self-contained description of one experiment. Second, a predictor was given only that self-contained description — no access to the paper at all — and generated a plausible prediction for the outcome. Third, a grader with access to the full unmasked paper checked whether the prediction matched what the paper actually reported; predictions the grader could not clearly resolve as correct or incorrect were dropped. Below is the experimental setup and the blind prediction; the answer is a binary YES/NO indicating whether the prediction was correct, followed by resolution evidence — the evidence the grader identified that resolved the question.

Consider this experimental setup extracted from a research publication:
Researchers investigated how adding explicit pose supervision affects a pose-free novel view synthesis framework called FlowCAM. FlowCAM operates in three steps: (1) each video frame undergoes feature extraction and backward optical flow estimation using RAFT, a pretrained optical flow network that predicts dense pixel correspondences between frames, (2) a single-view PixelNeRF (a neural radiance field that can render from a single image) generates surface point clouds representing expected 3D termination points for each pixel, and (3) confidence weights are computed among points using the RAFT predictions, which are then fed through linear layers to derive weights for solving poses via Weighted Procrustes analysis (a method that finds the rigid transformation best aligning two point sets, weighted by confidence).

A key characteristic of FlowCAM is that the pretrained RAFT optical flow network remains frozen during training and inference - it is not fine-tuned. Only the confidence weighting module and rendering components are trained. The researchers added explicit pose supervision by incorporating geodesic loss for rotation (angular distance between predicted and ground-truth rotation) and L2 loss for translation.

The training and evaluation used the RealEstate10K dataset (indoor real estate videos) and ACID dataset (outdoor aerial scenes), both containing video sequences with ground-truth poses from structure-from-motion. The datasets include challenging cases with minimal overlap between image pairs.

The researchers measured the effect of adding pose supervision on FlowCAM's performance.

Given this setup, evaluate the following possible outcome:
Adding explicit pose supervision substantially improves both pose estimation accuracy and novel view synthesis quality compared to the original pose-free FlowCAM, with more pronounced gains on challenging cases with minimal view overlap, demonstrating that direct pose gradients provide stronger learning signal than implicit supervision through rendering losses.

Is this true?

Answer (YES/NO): NO